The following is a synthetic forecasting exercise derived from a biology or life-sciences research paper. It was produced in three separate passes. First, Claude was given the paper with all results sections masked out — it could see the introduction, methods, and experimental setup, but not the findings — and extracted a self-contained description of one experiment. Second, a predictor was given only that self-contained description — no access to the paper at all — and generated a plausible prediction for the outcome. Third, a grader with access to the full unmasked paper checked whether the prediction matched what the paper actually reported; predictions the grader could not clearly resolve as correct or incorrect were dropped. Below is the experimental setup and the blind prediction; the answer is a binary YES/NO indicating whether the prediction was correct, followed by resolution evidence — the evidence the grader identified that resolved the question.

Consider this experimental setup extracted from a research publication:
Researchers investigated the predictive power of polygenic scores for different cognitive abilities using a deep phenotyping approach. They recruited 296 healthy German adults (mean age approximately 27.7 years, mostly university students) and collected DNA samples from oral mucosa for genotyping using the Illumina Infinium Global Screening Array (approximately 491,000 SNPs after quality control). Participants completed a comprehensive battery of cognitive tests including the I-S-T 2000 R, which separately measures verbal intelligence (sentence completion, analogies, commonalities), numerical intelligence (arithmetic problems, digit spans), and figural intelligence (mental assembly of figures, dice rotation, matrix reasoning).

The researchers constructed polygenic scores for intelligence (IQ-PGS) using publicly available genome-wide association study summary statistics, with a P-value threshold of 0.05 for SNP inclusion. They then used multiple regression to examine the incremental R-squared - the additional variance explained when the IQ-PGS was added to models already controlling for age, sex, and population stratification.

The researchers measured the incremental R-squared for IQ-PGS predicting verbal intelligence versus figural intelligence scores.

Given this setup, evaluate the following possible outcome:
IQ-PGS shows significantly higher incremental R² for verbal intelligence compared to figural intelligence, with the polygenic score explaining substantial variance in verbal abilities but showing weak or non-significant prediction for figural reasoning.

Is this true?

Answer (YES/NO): YES